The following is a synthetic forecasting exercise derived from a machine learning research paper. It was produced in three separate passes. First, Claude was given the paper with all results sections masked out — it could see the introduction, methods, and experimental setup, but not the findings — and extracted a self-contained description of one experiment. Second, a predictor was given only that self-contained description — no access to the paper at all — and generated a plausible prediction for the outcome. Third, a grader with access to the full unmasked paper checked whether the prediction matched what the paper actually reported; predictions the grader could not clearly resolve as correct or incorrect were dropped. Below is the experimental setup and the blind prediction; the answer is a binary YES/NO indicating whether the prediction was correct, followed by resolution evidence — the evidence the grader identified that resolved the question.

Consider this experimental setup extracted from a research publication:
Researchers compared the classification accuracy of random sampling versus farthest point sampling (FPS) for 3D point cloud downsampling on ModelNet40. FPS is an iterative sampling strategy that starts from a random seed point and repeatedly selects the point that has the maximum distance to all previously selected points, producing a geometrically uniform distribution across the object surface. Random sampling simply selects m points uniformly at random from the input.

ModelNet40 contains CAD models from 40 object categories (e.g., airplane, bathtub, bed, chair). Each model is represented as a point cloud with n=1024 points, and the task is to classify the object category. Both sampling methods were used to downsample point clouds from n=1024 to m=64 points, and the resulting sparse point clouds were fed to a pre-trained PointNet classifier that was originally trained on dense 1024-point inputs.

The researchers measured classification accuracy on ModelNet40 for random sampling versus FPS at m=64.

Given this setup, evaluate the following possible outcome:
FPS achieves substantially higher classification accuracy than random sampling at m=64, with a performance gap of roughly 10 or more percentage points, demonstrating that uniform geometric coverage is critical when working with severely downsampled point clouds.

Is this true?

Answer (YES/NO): YES